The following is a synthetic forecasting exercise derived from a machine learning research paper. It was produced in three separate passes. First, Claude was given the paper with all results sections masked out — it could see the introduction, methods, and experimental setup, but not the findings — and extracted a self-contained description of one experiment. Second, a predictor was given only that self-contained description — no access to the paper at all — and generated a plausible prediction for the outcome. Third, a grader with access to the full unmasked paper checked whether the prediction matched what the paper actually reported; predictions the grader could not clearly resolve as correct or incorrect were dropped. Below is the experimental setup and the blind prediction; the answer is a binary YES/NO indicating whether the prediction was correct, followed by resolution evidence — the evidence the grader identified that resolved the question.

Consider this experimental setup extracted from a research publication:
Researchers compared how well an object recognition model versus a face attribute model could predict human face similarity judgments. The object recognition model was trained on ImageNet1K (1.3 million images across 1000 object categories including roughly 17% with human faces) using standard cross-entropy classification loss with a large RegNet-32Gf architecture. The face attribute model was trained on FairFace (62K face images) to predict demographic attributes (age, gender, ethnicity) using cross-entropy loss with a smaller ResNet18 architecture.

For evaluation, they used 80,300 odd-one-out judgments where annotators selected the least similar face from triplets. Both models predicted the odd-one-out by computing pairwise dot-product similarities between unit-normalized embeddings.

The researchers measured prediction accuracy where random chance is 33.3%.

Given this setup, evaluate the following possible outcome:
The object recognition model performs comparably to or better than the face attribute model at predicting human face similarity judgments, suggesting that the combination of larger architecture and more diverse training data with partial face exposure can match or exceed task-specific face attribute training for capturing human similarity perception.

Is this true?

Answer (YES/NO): NO